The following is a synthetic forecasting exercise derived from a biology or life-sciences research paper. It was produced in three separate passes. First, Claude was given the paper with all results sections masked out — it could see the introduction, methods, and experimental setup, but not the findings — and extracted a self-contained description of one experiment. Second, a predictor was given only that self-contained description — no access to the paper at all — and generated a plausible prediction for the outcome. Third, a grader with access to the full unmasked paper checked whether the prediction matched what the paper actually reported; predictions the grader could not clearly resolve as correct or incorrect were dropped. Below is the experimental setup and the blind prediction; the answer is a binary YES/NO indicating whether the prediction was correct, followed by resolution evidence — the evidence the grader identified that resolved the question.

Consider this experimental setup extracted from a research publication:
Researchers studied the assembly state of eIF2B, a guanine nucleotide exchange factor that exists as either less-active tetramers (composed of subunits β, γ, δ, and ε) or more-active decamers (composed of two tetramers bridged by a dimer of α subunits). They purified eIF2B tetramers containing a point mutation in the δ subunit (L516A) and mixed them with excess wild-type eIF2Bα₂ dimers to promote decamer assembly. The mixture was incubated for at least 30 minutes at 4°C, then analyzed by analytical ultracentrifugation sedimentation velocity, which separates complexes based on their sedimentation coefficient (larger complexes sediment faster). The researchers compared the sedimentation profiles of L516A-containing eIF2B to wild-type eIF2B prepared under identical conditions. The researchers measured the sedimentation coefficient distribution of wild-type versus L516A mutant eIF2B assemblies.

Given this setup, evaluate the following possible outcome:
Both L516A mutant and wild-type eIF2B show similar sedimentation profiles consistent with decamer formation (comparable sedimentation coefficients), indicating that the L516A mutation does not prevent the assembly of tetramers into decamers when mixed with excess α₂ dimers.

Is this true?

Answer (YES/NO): NO